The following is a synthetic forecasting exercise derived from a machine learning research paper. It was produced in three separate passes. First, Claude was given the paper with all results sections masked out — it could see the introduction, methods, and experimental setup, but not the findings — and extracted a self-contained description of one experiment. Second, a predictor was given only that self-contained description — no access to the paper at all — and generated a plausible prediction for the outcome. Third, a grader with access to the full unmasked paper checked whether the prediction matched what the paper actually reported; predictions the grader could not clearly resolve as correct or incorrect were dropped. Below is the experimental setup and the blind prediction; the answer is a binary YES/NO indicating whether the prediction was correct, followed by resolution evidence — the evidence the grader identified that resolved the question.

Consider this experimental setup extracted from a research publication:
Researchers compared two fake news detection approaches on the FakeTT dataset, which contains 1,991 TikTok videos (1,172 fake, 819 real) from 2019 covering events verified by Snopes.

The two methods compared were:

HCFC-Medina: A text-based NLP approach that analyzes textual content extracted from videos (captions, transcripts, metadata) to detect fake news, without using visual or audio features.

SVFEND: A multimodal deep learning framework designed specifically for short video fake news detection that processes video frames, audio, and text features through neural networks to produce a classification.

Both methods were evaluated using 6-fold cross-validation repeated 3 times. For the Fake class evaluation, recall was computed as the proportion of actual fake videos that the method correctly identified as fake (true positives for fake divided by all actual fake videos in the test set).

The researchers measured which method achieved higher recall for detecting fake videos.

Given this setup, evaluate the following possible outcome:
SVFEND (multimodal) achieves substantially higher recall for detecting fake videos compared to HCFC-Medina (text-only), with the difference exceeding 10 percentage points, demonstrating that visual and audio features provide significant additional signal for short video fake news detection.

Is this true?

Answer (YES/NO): NO